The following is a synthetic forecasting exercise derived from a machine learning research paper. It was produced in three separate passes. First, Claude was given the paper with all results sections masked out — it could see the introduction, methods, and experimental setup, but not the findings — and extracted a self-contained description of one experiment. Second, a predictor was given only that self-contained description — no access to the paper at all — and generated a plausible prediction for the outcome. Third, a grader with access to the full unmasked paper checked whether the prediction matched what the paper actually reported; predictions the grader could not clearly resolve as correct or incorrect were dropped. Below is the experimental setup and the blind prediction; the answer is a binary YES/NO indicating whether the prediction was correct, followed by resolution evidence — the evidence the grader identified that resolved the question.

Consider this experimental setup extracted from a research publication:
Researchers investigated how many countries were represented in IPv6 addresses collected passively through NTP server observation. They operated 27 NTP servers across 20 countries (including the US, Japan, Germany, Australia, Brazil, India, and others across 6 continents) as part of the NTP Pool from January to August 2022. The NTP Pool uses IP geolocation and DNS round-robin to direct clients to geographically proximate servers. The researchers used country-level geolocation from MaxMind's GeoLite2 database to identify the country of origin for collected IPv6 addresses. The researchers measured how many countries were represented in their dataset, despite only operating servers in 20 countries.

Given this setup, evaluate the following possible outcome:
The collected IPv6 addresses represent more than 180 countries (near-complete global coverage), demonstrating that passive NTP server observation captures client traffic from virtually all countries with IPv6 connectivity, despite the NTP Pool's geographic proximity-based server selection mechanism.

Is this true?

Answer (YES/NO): NO